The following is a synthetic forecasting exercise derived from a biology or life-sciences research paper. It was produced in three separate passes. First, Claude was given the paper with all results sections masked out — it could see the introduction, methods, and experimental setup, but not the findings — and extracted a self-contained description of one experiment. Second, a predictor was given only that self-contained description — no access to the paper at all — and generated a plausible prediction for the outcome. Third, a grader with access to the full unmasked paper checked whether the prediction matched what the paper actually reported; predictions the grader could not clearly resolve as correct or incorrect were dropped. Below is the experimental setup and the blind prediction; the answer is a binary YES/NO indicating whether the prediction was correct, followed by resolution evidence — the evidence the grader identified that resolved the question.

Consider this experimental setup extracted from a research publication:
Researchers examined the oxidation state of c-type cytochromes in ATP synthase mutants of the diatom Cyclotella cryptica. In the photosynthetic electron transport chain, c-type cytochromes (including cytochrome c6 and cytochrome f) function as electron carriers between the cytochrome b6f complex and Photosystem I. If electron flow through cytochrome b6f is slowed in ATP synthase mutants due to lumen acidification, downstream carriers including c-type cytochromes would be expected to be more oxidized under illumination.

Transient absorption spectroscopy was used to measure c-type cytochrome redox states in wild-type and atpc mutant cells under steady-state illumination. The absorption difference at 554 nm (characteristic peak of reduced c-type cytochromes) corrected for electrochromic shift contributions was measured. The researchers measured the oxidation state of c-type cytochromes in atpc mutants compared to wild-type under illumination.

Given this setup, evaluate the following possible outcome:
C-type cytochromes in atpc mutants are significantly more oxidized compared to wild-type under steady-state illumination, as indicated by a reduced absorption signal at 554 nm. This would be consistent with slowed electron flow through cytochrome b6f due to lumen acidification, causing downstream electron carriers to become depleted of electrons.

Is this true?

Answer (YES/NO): YES